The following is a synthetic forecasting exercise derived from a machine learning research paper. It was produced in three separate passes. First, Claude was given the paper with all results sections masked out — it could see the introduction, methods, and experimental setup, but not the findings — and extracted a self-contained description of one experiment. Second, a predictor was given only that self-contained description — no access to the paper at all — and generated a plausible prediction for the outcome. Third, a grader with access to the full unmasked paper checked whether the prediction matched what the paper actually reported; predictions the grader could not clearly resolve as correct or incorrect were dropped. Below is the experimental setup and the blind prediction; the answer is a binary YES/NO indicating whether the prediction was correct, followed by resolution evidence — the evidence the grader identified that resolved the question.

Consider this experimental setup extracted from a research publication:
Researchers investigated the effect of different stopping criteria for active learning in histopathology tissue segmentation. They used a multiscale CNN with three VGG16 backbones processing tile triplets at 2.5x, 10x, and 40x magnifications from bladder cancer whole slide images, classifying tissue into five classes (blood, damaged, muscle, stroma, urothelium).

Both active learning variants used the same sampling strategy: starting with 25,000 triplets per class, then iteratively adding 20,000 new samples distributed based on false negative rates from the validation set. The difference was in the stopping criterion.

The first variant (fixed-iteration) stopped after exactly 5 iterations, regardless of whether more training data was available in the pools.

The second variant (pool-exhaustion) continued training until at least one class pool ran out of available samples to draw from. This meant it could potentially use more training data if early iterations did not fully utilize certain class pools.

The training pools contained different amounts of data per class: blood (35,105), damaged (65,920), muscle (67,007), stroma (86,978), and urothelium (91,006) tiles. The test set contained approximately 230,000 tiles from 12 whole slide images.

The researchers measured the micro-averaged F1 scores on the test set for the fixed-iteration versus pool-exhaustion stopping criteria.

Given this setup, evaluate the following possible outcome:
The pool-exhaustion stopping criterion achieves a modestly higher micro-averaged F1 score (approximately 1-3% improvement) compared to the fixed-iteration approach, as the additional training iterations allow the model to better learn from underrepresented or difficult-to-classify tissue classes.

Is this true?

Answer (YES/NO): NO